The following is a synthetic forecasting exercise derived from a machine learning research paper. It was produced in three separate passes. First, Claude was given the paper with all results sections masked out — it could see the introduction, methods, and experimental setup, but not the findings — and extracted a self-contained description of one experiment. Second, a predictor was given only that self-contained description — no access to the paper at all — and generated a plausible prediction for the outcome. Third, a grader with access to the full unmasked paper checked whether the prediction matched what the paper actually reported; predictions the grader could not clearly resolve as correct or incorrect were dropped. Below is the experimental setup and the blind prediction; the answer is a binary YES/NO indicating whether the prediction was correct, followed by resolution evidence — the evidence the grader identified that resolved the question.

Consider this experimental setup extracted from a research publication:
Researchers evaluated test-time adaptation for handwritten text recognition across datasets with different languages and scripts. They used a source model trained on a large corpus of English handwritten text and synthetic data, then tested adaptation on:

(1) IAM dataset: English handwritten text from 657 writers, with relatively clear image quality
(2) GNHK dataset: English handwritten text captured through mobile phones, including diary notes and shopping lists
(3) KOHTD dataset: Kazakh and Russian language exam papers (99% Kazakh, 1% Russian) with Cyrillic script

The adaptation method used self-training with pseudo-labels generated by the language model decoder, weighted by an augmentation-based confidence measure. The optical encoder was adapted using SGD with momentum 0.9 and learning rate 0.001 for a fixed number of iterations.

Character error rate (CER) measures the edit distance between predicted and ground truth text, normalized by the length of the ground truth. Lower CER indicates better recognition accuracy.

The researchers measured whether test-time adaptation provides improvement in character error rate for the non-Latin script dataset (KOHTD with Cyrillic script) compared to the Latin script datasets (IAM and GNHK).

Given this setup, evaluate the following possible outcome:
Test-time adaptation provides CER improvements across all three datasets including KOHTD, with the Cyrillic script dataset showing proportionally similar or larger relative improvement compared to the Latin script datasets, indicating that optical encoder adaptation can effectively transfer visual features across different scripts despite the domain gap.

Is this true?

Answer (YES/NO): YES